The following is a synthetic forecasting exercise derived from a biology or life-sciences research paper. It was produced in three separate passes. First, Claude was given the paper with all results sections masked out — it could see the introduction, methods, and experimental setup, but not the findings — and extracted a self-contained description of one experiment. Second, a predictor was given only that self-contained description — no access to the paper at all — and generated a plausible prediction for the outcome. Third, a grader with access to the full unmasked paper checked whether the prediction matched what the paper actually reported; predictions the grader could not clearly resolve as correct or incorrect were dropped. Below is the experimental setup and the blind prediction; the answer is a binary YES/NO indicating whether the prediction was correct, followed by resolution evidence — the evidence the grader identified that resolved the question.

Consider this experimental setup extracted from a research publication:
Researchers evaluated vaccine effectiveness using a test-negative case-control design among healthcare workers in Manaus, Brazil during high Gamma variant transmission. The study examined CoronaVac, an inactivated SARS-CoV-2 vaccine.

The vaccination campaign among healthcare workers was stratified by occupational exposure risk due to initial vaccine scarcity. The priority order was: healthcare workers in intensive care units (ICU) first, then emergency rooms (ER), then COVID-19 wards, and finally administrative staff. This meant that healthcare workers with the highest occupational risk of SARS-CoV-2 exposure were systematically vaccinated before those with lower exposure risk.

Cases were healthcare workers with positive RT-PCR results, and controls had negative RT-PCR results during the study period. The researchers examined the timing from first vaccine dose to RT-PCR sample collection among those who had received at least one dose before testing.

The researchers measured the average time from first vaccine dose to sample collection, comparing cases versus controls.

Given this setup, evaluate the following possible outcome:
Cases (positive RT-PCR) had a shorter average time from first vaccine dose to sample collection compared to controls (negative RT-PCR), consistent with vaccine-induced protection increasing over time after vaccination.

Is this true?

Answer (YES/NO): YES